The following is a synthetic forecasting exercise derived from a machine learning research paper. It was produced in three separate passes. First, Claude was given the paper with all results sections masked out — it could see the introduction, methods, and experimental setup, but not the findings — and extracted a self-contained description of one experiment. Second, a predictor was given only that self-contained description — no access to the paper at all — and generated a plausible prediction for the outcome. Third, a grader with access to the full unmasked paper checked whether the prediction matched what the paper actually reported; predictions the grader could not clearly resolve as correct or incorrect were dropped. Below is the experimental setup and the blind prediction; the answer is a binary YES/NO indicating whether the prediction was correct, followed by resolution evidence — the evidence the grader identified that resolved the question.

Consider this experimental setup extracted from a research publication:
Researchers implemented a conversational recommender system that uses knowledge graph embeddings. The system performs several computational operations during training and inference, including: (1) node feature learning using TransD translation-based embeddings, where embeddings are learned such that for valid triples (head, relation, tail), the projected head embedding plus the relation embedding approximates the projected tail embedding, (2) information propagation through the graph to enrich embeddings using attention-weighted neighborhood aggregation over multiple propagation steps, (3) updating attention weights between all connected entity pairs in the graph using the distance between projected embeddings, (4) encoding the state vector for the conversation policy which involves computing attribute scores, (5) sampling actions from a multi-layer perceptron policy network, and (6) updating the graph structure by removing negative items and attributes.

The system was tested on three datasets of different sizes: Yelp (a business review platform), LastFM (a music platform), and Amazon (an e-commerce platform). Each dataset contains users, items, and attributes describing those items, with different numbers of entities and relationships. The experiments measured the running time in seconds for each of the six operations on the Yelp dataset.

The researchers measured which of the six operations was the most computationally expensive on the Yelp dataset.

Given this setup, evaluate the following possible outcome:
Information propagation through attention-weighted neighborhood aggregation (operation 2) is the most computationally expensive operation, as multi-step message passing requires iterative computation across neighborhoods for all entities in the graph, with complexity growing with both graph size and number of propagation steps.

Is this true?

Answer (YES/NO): NO